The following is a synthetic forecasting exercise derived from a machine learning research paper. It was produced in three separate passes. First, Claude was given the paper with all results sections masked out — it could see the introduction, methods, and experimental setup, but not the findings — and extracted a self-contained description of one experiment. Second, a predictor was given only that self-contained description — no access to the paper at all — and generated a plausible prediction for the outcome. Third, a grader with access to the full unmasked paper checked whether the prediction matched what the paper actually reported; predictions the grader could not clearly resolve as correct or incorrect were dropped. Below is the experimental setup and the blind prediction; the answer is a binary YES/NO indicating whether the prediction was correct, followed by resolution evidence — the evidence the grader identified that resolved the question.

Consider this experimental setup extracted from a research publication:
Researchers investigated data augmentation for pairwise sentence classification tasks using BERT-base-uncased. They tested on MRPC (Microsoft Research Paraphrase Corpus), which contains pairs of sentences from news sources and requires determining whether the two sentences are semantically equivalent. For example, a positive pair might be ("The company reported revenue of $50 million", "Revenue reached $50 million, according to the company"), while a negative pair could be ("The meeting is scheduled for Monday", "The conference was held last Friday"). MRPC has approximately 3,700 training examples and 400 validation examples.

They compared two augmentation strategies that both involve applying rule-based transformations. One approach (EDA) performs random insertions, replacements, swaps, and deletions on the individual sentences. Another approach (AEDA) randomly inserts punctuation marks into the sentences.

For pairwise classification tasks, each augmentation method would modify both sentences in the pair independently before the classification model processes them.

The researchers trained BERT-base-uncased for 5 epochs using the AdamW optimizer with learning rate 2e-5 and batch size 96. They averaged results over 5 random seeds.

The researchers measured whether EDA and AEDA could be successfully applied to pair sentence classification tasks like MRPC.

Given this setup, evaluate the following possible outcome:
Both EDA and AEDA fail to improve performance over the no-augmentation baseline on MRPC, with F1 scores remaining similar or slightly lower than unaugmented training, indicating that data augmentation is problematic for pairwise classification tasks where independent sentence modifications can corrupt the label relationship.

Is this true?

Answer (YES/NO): NO